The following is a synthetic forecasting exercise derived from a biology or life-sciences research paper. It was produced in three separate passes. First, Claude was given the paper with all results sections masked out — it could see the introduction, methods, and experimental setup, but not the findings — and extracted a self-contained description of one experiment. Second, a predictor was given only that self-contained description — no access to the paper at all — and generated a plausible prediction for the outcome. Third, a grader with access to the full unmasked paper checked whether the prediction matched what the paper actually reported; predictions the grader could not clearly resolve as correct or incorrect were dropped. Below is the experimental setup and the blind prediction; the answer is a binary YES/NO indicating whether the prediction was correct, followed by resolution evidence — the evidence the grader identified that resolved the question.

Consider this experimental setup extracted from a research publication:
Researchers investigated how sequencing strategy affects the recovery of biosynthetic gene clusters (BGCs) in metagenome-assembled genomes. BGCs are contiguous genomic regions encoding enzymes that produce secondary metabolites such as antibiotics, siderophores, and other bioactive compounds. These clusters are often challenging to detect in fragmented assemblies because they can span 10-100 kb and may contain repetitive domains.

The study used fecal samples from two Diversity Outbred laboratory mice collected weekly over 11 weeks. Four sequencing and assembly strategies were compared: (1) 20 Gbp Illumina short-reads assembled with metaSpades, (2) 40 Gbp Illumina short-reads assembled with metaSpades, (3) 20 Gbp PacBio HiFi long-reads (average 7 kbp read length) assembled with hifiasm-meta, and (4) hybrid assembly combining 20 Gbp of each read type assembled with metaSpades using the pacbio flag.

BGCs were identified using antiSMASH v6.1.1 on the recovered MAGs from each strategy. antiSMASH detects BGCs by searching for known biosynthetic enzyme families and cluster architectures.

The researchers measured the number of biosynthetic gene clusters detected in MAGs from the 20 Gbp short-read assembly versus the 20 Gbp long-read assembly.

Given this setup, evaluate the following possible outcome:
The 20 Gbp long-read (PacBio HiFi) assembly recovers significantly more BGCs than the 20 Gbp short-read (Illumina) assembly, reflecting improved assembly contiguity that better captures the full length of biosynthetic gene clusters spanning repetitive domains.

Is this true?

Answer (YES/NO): NO